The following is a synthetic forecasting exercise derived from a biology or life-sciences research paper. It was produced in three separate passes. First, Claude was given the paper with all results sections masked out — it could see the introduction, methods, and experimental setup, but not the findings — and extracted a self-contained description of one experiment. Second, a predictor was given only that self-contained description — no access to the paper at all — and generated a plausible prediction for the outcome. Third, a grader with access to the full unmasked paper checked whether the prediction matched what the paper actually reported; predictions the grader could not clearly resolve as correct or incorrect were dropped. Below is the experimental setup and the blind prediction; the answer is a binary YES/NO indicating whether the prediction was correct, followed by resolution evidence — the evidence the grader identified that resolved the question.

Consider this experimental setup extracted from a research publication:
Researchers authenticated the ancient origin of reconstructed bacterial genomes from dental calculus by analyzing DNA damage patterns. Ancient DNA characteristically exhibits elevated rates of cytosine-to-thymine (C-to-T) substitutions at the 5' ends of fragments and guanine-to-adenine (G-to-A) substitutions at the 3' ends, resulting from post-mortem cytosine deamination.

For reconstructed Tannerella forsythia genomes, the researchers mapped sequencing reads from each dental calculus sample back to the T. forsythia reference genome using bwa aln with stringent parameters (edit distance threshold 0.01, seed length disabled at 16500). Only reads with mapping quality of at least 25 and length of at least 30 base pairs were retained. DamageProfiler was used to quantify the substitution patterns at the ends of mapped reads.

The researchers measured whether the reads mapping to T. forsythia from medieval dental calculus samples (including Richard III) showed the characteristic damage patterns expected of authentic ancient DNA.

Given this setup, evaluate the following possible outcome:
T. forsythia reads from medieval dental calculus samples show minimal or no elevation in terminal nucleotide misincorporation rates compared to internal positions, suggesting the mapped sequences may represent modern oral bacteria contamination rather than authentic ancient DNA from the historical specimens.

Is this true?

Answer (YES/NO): NO